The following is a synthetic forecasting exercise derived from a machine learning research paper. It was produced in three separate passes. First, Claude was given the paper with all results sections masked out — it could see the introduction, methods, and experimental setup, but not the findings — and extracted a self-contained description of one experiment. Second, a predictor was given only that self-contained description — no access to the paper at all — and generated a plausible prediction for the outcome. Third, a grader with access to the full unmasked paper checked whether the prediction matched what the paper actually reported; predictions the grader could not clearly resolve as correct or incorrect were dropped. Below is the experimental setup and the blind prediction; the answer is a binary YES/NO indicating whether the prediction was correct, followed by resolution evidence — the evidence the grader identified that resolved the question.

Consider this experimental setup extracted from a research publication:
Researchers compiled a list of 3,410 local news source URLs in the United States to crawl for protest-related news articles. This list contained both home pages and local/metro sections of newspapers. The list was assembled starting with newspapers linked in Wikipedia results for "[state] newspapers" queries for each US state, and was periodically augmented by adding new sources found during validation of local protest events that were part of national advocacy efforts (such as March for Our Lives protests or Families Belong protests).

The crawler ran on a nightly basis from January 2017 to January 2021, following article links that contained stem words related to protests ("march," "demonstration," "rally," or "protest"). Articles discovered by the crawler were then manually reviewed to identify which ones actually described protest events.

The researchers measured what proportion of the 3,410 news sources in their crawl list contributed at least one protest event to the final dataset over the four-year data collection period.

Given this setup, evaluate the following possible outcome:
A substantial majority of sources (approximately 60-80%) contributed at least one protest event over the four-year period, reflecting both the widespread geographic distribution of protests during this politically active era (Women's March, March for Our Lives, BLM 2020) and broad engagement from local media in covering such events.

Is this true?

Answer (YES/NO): YES